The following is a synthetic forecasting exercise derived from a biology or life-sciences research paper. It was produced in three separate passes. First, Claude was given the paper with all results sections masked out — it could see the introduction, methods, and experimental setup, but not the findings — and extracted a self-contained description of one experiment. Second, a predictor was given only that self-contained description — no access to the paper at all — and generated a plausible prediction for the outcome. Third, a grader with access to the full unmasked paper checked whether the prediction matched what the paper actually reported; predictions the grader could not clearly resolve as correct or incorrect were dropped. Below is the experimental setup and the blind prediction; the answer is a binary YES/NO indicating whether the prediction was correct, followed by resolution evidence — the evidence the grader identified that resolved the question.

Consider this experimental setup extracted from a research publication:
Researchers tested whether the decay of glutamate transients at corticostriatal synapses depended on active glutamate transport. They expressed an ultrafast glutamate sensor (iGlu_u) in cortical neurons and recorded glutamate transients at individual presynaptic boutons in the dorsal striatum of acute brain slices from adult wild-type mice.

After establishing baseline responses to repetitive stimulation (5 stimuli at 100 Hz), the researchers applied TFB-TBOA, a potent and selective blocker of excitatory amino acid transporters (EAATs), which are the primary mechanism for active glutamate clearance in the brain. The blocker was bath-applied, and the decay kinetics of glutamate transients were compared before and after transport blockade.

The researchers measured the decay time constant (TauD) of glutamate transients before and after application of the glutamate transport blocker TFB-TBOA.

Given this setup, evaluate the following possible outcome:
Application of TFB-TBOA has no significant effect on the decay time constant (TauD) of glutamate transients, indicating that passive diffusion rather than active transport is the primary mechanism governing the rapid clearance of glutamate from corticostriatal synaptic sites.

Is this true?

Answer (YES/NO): NO